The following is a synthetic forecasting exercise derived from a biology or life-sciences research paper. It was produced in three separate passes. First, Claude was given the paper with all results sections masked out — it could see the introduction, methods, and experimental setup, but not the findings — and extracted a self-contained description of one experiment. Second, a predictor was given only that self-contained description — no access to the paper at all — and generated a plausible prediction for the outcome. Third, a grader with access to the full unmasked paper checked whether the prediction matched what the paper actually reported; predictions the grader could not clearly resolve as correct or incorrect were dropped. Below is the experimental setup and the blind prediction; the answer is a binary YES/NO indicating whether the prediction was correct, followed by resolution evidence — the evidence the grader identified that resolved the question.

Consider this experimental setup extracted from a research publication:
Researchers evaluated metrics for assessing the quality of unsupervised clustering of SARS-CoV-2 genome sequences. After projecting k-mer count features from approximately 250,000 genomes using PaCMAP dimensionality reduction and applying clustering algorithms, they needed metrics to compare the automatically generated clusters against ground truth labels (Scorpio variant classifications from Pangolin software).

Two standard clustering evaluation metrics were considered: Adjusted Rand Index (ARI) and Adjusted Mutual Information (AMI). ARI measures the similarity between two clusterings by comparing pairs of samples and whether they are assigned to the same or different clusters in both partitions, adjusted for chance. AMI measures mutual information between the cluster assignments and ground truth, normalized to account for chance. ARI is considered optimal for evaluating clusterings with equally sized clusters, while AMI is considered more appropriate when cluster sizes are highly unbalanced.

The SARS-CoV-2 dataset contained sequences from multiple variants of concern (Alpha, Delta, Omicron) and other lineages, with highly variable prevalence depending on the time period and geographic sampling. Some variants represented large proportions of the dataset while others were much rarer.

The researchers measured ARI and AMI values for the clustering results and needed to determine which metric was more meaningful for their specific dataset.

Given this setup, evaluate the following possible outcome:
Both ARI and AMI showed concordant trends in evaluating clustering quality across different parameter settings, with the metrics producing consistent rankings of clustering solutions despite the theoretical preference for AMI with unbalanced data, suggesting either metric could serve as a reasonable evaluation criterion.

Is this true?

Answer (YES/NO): NO